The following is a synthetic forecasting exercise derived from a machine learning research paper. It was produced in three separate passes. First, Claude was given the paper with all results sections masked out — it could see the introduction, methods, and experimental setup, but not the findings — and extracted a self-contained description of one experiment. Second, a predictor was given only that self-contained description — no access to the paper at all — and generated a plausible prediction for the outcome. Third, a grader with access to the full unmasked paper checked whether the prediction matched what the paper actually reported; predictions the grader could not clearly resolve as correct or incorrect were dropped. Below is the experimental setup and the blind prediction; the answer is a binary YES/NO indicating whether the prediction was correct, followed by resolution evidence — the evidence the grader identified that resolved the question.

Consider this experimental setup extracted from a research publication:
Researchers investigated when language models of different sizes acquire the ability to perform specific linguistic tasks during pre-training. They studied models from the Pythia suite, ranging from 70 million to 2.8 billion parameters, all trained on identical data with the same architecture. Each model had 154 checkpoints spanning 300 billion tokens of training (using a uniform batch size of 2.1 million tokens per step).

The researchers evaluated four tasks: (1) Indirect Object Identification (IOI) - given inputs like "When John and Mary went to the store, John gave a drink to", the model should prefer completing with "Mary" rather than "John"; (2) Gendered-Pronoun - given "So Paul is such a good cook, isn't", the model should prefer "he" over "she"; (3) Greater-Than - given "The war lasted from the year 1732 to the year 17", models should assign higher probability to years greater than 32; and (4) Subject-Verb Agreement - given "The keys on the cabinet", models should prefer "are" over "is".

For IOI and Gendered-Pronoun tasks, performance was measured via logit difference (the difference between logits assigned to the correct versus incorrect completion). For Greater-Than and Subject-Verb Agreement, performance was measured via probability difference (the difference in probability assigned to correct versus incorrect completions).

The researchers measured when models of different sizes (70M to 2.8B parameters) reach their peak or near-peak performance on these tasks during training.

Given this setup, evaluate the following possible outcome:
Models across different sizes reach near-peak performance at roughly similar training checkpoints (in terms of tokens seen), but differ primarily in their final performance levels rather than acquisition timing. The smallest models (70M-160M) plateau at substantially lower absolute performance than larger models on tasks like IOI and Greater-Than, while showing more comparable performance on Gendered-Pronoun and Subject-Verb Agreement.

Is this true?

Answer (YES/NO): NO